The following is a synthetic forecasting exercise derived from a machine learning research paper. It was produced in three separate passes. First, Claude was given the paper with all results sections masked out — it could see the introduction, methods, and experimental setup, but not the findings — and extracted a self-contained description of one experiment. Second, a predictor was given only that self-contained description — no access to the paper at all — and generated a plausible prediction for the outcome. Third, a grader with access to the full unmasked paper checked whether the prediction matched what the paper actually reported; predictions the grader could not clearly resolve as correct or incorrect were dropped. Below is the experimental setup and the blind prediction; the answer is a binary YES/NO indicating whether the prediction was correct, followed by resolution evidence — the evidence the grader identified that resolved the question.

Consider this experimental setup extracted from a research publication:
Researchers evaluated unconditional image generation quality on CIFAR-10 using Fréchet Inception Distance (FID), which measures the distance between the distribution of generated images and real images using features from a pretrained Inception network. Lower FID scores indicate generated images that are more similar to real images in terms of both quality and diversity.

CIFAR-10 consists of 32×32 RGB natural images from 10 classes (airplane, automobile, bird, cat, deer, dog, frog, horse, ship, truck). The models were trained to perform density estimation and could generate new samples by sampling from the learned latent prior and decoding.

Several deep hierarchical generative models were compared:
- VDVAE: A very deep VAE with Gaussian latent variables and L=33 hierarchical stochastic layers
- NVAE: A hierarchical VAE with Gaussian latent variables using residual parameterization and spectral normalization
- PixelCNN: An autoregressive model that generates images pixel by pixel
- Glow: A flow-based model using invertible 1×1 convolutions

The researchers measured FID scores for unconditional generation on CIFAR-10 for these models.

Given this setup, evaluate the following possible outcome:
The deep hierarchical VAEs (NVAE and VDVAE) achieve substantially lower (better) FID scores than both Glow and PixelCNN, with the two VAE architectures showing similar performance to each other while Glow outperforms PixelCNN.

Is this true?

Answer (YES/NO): NO